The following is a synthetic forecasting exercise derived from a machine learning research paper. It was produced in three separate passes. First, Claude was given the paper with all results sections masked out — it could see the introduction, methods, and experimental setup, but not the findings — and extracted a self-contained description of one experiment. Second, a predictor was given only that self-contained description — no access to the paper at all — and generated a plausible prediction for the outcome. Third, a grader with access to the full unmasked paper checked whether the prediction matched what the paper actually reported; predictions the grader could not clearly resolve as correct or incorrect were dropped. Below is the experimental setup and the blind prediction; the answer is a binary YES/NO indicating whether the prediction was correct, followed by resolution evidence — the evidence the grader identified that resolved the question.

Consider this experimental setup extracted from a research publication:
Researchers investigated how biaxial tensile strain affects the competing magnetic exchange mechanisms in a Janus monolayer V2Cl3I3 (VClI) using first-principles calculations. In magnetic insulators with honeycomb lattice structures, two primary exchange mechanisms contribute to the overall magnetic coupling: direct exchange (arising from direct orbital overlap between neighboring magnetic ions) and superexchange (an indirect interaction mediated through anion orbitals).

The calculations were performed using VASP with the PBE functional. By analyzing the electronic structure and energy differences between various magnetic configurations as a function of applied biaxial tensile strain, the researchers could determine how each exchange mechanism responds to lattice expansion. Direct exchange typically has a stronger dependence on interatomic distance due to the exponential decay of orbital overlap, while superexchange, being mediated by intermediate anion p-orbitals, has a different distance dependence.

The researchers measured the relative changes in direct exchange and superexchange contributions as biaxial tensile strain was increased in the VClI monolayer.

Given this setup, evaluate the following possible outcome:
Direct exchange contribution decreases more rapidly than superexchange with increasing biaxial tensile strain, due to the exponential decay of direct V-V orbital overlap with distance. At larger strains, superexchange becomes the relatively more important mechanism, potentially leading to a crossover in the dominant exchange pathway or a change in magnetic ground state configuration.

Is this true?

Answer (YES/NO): NO